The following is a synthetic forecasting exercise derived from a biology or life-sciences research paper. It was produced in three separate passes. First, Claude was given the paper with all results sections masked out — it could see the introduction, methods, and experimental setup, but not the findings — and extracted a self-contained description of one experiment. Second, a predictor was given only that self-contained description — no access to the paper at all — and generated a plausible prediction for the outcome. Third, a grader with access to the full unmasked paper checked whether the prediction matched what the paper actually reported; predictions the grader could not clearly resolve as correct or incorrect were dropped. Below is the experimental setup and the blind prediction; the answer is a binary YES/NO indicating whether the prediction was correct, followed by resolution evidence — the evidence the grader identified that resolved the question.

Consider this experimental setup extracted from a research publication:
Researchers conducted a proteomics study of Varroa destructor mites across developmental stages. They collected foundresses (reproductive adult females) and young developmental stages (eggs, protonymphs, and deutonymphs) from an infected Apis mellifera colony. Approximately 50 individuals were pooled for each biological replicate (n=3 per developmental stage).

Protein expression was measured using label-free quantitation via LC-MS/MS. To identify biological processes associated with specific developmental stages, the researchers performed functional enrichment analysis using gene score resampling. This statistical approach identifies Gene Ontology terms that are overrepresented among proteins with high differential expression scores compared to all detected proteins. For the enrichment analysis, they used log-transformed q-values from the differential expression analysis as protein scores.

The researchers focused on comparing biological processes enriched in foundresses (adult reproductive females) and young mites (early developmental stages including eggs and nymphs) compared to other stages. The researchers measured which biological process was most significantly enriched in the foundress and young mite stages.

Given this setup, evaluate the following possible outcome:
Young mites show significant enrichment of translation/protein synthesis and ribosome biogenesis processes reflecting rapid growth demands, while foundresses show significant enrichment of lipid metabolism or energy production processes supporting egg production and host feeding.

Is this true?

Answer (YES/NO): NO